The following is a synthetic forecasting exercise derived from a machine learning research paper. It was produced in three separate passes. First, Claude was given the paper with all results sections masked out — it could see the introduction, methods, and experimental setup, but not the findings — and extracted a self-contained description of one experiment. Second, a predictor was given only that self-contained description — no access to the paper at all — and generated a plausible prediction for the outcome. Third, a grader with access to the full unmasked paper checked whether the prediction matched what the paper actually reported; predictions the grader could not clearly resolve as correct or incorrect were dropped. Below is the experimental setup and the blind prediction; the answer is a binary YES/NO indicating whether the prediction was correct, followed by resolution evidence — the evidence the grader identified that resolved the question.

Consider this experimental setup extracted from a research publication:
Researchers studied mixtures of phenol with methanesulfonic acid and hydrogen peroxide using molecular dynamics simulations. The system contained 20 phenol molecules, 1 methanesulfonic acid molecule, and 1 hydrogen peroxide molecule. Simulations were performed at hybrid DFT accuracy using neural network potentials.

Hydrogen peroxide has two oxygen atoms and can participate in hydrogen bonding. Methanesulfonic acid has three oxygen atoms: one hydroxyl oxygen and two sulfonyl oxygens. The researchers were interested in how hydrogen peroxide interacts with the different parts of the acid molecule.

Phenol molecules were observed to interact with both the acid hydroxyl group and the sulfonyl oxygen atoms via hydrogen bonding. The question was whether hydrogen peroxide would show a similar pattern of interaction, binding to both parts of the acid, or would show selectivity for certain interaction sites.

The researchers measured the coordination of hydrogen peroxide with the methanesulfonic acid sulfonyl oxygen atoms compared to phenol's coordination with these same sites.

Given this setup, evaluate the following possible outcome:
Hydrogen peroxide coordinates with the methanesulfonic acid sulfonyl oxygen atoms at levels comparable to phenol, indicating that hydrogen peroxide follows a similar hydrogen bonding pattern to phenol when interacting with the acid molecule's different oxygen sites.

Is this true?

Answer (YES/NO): NO